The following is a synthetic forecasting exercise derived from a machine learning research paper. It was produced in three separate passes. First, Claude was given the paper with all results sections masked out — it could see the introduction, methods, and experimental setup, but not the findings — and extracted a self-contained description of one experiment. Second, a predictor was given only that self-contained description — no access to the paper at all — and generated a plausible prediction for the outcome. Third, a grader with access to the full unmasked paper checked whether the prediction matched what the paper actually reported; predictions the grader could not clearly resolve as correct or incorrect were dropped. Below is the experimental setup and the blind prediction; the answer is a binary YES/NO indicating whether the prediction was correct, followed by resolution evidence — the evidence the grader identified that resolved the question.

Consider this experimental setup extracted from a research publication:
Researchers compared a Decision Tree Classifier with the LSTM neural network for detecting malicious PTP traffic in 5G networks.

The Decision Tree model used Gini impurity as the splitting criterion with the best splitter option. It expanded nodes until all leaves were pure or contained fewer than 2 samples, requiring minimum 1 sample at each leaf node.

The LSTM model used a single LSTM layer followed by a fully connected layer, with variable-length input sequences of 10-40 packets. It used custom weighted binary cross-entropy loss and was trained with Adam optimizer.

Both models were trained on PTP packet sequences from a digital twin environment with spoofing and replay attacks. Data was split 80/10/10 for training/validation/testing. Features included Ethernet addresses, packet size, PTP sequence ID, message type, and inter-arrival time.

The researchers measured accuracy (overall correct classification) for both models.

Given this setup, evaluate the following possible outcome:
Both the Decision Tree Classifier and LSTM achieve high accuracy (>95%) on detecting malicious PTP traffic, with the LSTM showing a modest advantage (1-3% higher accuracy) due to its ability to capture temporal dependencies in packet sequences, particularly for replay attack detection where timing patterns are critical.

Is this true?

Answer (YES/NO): NO